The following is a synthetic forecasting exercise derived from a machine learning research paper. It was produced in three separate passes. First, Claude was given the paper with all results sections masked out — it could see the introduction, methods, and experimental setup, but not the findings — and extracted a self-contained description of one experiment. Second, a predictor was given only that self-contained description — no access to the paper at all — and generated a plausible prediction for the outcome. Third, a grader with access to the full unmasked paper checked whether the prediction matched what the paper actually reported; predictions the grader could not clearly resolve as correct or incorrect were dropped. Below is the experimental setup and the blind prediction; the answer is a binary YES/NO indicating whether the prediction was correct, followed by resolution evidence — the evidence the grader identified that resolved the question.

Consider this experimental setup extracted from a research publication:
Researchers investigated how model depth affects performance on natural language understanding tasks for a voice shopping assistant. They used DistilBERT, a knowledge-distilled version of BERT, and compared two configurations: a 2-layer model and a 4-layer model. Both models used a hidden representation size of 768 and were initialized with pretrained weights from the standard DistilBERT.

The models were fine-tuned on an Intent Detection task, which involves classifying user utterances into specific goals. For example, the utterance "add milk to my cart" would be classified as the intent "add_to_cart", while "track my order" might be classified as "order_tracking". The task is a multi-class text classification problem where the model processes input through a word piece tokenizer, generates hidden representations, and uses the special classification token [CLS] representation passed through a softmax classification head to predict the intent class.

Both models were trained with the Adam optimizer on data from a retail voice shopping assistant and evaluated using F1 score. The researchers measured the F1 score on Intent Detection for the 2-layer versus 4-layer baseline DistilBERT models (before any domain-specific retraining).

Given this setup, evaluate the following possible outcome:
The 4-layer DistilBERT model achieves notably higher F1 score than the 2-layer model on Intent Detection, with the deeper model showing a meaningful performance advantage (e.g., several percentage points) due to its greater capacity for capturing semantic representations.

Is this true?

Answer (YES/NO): NO